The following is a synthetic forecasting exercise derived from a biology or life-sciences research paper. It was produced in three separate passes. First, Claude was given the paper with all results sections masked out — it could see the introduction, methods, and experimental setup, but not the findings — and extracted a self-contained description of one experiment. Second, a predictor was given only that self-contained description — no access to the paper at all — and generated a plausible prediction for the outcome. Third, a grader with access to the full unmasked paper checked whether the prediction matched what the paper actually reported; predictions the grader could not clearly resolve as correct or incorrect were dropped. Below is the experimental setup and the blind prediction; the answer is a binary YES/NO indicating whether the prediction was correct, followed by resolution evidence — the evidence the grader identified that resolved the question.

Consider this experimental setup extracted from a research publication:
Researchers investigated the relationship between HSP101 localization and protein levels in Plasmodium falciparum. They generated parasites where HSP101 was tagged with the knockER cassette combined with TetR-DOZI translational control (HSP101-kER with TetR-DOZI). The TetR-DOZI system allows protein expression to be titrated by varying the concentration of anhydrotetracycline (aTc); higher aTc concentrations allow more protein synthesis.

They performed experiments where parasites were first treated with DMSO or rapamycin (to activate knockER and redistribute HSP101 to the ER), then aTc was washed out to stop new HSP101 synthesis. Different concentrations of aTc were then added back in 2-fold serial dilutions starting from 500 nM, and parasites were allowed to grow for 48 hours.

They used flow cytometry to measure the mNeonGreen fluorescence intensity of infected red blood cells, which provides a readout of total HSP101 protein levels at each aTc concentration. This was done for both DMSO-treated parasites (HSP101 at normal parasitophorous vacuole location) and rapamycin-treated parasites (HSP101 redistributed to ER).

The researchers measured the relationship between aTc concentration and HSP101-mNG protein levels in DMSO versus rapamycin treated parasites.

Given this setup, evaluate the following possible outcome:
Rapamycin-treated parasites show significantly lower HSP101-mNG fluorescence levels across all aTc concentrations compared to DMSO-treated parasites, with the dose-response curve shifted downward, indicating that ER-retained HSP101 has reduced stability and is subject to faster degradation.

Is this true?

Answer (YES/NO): NO